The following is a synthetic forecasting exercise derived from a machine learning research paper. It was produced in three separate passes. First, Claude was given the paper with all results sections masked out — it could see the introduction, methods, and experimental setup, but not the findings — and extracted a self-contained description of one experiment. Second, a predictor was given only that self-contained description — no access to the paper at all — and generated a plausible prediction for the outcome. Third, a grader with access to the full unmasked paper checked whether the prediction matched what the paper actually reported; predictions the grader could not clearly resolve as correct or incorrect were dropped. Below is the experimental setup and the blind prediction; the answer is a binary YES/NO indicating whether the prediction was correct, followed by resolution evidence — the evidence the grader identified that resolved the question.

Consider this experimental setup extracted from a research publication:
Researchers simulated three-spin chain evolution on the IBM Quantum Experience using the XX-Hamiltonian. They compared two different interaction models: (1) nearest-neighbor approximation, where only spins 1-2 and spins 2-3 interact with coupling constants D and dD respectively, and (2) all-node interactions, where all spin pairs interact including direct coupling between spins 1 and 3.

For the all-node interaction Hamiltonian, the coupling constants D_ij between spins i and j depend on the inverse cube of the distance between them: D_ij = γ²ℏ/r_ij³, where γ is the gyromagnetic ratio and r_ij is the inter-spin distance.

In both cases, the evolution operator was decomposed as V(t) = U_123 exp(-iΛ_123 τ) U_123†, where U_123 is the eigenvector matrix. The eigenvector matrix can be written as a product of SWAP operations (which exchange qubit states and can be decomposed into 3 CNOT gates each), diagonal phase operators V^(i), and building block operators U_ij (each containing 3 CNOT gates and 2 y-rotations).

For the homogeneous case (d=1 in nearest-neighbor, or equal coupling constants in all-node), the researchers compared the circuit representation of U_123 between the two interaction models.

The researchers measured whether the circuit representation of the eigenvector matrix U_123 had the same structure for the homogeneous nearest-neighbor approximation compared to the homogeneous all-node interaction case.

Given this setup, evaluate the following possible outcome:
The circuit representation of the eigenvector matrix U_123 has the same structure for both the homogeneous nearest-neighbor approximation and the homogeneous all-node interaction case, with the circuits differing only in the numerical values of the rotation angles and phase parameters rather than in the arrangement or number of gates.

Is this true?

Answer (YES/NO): YES